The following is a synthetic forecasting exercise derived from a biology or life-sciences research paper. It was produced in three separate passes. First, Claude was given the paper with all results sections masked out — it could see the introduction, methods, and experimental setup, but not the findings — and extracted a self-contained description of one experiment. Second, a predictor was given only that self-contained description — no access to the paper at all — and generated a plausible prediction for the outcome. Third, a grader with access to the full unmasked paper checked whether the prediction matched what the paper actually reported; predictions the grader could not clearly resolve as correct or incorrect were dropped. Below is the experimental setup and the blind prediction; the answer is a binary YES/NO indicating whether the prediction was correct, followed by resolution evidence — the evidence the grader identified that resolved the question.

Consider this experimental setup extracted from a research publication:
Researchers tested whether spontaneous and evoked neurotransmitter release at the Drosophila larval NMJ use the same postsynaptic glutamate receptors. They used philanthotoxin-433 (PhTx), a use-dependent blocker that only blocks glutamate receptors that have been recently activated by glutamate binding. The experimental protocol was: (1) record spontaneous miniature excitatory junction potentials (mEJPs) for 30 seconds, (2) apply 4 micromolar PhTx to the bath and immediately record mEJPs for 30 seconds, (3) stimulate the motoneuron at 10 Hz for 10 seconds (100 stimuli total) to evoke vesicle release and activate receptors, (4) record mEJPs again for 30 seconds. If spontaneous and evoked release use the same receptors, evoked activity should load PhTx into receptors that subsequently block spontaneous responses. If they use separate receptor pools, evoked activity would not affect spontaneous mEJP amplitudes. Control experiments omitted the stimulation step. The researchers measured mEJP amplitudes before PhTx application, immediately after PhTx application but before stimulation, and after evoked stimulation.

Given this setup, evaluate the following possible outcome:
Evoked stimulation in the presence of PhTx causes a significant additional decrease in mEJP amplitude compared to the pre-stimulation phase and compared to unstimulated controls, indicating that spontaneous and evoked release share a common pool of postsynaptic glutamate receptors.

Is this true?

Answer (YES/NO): NO